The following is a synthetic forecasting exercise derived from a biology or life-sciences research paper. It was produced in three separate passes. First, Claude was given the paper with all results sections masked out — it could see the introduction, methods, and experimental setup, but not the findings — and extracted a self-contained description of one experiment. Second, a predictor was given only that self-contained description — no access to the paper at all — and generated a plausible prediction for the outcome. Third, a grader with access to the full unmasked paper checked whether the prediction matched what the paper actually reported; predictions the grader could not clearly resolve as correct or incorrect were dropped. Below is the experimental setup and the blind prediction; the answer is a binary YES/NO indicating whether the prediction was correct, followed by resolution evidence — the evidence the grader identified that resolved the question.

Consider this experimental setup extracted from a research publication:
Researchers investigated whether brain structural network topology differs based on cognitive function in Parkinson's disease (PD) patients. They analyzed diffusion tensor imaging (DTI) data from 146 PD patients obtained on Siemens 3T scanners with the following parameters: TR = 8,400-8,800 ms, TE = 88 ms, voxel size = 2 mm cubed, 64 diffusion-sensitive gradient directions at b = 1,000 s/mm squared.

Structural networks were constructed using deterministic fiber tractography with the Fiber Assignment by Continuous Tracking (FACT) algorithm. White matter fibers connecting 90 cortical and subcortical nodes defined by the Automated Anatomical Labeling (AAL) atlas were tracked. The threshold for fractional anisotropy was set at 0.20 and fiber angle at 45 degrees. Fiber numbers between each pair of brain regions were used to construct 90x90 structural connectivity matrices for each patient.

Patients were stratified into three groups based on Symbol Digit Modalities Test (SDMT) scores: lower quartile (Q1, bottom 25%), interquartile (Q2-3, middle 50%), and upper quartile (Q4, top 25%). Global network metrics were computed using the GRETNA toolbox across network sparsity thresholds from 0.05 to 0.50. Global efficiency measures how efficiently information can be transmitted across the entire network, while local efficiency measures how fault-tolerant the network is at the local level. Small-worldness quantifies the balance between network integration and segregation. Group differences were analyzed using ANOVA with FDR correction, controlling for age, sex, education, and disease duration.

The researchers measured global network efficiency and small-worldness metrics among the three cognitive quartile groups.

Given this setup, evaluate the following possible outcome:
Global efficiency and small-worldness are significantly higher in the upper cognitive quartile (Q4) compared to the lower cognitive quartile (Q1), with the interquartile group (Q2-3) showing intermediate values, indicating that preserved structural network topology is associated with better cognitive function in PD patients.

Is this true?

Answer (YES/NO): NO